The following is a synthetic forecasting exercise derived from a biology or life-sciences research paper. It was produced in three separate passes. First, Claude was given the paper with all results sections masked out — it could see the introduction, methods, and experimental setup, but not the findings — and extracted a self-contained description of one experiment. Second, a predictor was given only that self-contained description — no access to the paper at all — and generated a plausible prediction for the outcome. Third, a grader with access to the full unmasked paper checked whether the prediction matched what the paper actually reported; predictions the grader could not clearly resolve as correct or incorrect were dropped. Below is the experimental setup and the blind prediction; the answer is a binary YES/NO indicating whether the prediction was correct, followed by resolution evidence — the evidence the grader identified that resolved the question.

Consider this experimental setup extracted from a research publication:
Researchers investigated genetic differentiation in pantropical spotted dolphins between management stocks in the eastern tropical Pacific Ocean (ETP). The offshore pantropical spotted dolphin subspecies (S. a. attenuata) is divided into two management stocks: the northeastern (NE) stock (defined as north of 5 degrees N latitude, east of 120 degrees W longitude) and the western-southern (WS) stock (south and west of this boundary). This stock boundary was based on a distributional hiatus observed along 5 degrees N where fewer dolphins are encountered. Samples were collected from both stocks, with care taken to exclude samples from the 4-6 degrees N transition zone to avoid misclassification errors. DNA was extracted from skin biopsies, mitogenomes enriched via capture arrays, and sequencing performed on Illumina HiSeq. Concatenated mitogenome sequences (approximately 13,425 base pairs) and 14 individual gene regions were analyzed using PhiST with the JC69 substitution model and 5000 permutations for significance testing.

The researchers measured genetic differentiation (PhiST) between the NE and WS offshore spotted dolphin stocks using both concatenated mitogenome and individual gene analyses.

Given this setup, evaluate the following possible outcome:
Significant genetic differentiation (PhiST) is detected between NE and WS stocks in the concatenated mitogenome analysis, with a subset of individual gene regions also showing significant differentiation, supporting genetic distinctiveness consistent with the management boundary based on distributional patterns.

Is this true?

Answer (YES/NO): NO